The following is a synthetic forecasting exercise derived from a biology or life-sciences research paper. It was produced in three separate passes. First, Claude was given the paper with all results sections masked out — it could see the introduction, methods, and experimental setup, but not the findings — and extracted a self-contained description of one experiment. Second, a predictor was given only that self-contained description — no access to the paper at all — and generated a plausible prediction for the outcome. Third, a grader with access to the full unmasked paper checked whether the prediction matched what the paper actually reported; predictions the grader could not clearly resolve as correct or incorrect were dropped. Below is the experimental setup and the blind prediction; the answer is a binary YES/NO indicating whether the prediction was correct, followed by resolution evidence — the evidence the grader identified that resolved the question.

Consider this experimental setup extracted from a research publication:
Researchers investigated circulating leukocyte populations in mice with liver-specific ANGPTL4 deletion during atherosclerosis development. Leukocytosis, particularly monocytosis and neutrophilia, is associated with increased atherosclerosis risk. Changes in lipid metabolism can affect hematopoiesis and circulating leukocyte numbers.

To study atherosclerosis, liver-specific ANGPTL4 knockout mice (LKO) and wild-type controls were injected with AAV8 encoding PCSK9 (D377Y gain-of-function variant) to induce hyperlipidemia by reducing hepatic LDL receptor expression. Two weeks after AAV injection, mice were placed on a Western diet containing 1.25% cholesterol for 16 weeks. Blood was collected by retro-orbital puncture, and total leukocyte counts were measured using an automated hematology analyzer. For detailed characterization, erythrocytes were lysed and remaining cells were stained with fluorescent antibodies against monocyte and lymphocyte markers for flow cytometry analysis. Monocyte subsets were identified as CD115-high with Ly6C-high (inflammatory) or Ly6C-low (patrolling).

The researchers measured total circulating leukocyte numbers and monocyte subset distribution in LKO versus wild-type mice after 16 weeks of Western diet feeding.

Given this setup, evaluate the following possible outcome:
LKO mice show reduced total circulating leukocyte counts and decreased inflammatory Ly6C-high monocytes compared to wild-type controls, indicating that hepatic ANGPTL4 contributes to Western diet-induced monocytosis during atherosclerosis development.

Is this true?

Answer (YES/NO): NO